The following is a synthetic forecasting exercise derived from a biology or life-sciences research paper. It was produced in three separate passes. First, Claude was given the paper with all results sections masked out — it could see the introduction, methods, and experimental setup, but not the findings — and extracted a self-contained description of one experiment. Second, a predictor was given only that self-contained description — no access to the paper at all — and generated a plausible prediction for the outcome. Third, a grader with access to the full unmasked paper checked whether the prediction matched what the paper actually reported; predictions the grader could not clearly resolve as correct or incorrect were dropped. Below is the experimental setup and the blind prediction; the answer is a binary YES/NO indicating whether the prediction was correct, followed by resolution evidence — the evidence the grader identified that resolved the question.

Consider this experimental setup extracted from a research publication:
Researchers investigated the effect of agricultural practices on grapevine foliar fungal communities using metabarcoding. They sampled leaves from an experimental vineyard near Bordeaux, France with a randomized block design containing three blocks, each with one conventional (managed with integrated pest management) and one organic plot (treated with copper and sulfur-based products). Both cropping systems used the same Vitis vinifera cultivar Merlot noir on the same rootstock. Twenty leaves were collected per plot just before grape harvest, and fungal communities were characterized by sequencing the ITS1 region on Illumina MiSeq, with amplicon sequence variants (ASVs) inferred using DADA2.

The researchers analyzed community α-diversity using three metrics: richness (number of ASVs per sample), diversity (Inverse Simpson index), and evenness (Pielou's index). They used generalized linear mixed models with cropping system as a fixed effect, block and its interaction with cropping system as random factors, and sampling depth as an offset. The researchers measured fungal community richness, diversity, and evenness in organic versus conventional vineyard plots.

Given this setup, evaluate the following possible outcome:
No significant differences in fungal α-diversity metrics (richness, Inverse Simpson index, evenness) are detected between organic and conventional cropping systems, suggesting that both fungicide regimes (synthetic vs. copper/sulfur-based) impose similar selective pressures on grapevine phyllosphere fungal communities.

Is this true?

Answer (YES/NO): NO